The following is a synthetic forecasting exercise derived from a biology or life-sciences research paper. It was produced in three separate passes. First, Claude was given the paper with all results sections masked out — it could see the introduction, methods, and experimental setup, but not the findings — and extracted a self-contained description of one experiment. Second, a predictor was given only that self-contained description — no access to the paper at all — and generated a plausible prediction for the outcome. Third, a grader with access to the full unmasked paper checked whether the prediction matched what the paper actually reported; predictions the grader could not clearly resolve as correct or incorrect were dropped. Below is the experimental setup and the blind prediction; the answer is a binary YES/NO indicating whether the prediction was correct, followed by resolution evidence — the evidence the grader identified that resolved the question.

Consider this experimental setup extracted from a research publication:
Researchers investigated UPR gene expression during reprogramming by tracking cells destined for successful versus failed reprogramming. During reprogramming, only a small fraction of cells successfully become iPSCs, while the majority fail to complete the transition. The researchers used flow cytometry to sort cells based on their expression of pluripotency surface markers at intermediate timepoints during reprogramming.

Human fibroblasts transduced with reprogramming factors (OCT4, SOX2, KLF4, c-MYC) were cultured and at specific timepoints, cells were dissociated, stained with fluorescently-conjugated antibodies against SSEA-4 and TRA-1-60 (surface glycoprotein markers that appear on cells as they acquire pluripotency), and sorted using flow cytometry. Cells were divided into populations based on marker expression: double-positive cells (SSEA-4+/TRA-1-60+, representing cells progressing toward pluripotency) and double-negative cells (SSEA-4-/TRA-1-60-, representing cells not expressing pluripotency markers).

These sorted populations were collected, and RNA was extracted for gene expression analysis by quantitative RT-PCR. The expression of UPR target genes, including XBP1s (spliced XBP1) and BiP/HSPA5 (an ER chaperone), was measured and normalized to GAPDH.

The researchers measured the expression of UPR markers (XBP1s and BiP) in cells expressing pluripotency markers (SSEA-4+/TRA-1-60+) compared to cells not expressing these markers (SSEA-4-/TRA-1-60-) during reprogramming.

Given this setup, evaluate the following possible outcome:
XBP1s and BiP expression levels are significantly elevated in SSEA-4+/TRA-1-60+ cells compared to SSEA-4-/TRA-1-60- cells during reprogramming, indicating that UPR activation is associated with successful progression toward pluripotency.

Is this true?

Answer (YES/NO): YES